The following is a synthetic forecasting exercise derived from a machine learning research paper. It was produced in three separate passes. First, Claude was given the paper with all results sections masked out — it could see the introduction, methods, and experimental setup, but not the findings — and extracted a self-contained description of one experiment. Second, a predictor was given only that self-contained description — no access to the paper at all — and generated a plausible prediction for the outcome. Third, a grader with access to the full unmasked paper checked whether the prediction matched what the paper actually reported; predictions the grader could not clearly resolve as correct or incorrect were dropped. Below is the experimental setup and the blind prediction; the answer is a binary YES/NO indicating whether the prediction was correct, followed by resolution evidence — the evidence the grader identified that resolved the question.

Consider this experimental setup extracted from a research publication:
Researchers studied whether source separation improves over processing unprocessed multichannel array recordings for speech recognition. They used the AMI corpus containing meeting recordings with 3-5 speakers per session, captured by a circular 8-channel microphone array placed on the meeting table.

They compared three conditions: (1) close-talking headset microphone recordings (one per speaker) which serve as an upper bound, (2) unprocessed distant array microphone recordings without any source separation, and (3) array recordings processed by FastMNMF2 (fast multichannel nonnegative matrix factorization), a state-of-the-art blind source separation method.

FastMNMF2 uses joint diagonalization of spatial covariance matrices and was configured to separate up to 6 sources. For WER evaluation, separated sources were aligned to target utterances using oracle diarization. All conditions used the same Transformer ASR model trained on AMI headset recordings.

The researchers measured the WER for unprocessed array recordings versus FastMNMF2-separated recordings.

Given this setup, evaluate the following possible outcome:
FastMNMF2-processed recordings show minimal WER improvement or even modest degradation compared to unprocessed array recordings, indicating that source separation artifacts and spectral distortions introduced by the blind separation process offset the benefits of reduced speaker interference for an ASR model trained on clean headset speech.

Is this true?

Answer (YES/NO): NO